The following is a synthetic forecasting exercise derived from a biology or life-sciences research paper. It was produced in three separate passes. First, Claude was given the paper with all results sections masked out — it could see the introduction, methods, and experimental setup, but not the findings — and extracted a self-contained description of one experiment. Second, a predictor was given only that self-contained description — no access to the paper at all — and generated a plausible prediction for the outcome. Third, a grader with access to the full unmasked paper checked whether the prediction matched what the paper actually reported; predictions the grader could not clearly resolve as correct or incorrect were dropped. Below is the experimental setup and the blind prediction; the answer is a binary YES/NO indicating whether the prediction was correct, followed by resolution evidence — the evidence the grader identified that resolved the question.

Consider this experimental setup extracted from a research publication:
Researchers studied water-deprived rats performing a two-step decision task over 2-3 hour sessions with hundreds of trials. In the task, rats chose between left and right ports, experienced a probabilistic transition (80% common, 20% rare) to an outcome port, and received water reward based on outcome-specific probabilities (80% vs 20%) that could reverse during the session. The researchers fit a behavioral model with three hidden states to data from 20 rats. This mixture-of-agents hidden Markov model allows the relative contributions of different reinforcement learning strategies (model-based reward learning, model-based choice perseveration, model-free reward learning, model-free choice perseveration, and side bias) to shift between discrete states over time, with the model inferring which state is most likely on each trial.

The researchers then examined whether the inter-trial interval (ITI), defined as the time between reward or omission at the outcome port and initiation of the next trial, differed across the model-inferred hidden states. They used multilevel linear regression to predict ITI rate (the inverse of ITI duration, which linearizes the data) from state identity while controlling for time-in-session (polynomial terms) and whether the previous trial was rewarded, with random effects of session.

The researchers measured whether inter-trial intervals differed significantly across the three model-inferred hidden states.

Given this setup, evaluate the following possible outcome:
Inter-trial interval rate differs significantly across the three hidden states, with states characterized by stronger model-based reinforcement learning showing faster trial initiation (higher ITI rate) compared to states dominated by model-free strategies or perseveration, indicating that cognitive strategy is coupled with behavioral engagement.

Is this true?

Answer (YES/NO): NO